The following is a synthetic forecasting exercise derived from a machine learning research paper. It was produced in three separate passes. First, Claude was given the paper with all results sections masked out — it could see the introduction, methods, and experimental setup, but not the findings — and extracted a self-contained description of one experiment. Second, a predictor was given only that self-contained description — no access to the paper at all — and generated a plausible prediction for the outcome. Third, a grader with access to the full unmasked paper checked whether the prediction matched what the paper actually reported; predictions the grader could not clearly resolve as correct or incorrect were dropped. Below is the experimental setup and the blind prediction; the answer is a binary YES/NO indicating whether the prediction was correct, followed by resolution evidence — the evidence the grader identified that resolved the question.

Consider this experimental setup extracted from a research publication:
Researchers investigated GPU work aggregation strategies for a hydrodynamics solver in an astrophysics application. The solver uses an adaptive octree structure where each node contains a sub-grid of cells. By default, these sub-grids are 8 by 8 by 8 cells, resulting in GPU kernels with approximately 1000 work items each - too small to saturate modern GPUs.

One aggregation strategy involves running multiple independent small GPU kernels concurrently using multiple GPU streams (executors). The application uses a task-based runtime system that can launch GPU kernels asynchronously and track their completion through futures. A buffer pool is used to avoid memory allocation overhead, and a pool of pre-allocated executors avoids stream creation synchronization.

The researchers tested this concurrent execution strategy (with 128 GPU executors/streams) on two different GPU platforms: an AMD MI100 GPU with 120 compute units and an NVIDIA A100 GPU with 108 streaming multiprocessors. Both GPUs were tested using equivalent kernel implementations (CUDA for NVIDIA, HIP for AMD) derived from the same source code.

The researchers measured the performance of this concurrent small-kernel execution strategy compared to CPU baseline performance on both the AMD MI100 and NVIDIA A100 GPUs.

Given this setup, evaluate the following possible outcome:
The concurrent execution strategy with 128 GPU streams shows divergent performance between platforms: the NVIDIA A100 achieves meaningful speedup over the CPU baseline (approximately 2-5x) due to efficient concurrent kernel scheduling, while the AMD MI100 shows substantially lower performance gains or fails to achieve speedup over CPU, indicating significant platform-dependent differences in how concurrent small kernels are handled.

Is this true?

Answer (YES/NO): YES